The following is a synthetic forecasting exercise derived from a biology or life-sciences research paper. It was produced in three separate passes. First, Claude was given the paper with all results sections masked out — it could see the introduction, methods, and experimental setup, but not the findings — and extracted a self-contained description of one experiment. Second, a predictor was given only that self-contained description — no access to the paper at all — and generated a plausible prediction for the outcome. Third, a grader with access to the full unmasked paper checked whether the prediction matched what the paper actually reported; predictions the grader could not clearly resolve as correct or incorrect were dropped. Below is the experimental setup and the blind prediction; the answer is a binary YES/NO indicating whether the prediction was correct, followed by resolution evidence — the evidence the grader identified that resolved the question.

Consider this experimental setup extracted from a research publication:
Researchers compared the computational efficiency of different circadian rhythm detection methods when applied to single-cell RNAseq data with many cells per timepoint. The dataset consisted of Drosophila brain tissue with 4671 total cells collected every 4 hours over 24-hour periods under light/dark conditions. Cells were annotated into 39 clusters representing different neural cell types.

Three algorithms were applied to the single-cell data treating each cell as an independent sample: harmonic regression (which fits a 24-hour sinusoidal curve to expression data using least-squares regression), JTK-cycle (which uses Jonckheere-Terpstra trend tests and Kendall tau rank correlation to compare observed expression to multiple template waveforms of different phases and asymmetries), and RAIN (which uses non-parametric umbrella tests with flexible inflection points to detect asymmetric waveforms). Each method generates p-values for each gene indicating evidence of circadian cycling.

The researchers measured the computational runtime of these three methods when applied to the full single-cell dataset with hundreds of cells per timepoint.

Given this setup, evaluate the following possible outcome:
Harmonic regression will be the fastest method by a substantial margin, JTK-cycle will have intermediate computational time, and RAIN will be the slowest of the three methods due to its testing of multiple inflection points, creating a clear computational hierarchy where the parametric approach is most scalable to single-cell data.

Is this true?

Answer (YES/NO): YES